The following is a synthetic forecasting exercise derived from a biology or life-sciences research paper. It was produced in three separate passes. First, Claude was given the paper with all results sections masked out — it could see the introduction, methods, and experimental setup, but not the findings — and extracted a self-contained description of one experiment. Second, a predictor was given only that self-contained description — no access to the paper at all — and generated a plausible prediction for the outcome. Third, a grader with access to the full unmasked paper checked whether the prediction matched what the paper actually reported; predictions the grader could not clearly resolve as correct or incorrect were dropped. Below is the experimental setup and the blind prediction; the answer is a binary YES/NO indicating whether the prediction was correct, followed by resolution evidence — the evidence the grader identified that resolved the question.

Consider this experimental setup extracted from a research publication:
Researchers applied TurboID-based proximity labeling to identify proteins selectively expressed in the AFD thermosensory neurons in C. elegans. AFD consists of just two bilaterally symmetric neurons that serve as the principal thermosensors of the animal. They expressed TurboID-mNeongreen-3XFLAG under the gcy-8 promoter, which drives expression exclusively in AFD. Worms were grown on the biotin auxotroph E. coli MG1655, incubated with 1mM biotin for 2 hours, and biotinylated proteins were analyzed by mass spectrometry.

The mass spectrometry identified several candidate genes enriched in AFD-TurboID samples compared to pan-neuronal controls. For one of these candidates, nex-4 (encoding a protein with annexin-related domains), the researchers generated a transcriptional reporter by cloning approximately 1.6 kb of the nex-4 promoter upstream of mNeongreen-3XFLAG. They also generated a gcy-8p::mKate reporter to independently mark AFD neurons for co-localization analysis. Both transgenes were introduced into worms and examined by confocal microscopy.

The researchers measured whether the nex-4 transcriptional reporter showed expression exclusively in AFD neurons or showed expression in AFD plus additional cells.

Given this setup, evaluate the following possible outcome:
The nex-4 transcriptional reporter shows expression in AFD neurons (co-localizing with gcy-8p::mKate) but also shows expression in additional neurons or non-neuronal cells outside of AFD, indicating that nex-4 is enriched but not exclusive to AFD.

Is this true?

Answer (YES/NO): NO